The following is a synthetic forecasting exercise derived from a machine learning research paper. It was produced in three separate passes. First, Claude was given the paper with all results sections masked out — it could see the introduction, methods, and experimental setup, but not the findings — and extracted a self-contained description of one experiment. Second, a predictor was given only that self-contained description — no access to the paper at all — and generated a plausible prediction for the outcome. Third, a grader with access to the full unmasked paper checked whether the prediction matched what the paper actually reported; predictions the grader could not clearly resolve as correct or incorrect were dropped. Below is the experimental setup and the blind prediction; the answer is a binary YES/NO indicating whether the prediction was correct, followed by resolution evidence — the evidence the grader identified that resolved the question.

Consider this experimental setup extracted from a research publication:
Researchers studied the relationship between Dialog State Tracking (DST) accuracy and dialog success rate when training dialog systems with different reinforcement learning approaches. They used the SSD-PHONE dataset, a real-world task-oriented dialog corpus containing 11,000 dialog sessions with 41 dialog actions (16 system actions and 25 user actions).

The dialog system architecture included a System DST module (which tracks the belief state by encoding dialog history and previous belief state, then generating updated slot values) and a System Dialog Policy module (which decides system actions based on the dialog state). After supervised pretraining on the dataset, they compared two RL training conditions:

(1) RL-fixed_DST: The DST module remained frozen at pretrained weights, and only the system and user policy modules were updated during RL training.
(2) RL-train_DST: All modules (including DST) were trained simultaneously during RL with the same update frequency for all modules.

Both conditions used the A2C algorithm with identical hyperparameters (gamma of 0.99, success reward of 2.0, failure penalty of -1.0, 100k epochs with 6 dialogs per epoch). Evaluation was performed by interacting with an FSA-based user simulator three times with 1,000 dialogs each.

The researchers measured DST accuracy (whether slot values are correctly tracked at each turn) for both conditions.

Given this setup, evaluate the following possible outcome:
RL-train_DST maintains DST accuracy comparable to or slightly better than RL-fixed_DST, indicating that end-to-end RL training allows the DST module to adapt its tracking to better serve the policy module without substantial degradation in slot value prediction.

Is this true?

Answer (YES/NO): NO